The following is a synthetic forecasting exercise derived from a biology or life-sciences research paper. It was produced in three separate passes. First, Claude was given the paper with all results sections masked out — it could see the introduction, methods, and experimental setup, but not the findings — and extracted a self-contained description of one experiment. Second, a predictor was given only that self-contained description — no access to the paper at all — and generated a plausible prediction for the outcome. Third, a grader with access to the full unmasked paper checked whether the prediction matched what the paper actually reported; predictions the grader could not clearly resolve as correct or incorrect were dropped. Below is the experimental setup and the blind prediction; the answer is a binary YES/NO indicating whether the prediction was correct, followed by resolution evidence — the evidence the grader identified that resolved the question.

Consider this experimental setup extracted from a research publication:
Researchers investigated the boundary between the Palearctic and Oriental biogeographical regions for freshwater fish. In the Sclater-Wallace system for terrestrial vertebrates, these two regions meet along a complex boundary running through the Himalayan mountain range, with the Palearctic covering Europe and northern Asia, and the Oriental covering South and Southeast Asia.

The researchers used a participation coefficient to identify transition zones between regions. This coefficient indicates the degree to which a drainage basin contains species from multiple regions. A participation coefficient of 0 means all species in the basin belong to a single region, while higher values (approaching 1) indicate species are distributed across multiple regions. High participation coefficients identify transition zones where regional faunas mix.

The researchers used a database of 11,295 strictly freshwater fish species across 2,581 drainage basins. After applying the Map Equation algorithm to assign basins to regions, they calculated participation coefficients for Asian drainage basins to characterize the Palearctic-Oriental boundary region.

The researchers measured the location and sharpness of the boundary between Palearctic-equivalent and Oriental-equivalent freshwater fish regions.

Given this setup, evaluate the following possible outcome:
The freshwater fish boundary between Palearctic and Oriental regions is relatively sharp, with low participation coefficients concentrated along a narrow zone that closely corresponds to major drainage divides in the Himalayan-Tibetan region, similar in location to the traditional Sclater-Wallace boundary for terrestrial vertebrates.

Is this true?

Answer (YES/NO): NO